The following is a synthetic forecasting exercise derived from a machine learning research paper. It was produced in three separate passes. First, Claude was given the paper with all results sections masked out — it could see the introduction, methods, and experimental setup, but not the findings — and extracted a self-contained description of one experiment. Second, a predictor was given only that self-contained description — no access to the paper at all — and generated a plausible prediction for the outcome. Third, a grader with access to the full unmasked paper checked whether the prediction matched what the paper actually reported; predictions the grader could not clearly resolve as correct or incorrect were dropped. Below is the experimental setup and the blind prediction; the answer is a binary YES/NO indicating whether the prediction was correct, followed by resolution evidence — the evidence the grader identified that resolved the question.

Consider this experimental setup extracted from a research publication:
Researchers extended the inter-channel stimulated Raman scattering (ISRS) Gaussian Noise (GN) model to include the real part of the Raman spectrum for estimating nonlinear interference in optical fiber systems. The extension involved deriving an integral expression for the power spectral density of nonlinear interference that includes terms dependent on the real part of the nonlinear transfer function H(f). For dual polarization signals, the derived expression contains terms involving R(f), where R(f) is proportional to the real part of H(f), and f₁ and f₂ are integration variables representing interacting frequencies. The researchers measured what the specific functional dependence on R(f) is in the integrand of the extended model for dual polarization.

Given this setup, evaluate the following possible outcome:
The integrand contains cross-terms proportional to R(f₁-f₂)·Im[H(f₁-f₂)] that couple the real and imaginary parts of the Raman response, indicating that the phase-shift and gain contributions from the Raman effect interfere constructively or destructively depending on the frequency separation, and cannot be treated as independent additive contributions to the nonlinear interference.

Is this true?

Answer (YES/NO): NO